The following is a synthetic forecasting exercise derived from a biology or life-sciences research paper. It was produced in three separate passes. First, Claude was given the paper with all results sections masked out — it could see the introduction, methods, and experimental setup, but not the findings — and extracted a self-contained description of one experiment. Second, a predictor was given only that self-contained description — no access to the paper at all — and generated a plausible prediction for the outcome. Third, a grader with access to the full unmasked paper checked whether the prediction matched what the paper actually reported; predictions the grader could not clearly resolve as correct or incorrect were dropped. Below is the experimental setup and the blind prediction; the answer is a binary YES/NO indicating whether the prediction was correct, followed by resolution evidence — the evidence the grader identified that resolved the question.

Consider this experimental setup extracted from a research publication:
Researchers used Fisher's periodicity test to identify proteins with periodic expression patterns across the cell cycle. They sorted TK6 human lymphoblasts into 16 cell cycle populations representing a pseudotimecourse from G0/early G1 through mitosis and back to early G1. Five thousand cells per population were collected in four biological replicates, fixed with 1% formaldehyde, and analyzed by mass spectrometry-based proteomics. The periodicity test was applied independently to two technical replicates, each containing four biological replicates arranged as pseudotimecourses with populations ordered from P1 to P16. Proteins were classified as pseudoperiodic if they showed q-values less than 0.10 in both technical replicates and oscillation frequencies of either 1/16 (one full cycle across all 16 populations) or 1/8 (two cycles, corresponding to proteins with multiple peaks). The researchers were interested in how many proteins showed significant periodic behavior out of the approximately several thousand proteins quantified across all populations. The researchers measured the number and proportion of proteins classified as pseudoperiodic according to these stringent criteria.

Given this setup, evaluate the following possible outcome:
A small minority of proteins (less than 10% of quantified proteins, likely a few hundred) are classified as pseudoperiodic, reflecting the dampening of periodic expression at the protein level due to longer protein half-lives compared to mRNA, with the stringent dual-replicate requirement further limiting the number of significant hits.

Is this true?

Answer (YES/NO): NO